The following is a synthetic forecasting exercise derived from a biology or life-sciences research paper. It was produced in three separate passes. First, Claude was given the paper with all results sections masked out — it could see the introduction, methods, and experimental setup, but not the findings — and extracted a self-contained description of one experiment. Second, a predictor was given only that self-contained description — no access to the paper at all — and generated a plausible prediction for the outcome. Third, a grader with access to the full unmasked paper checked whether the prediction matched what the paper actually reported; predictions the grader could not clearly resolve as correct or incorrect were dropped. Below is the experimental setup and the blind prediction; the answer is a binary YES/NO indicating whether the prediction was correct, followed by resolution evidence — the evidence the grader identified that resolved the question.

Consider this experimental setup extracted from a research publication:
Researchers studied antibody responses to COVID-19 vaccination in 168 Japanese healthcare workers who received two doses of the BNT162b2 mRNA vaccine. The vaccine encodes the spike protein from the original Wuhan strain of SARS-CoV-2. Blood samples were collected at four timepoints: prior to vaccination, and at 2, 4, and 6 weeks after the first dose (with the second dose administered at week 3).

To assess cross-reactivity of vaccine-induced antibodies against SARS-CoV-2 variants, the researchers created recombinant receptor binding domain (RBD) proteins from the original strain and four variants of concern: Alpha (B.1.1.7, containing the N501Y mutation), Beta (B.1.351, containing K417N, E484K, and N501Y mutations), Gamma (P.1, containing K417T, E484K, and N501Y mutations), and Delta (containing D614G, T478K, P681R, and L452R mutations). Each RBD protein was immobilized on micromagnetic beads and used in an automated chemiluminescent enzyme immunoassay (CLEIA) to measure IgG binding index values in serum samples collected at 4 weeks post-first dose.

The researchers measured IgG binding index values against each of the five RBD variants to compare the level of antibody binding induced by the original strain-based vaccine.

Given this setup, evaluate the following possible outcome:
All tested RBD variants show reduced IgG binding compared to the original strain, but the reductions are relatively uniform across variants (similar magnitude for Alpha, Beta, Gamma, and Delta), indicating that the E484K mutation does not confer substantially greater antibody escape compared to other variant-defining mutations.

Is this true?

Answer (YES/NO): NO